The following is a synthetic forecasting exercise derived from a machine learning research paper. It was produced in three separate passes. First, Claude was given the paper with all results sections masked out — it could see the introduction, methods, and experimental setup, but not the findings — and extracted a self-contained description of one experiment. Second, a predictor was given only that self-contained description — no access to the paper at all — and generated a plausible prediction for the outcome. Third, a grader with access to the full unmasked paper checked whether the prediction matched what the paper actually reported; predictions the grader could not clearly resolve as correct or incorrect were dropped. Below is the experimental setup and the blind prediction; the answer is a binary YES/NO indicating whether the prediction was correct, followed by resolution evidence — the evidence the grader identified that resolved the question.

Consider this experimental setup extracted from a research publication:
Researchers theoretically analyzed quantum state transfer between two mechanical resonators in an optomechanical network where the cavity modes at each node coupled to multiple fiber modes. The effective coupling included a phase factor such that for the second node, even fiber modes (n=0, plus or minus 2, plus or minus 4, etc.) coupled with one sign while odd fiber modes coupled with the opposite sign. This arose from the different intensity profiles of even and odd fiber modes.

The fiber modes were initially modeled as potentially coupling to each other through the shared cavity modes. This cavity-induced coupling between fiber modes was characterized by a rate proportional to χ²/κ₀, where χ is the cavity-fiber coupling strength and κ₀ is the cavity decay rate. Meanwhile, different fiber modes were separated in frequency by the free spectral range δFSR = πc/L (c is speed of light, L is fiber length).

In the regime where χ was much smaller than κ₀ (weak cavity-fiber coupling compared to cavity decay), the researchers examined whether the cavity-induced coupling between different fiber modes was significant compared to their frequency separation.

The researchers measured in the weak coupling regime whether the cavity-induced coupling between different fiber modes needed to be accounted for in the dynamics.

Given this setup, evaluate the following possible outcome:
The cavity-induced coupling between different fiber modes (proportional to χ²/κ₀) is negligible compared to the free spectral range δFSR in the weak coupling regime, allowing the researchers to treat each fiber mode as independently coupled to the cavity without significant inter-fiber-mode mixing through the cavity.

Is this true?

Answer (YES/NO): YES